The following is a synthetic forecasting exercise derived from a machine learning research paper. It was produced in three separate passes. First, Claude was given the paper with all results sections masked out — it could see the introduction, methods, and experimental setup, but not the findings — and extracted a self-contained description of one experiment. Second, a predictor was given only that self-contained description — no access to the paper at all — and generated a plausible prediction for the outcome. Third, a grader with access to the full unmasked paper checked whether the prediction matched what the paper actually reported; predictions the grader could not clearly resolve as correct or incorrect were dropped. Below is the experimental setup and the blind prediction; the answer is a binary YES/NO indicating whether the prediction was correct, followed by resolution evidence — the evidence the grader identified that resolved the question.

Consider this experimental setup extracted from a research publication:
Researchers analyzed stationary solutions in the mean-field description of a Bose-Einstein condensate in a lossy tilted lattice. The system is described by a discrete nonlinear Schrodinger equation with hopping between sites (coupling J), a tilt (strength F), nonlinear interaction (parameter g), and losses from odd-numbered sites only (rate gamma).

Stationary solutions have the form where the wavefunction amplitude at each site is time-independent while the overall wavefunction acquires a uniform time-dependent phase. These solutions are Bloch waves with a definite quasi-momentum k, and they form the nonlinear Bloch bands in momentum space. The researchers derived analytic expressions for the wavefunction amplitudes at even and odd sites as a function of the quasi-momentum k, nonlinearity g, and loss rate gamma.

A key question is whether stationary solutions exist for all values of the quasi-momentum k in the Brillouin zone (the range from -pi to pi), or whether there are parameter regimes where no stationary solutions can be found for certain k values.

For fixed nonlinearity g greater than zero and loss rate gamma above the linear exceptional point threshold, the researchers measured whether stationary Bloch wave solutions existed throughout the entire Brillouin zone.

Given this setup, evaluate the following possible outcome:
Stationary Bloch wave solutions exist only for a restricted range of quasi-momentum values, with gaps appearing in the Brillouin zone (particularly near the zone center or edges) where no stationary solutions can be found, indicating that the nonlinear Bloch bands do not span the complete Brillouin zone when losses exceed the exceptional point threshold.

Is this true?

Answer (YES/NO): NO